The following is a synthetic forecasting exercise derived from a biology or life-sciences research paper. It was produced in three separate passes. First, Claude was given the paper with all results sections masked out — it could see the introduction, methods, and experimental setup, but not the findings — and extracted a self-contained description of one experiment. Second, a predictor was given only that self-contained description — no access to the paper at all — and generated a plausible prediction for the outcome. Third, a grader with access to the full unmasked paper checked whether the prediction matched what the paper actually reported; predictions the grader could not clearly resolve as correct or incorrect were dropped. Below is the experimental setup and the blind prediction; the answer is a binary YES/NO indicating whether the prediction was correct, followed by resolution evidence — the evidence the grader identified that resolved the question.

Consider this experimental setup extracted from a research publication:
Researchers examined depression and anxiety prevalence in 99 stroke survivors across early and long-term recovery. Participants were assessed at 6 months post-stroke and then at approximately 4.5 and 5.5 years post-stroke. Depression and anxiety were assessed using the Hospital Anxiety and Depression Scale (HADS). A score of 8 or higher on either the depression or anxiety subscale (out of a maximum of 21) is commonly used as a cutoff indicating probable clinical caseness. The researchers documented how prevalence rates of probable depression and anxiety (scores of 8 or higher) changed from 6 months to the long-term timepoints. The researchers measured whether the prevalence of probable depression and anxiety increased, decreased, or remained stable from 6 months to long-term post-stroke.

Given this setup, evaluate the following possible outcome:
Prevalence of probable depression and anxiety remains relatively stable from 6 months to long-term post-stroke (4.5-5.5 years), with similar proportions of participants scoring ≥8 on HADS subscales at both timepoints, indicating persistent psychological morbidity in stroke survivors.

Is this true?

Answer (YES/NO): YES